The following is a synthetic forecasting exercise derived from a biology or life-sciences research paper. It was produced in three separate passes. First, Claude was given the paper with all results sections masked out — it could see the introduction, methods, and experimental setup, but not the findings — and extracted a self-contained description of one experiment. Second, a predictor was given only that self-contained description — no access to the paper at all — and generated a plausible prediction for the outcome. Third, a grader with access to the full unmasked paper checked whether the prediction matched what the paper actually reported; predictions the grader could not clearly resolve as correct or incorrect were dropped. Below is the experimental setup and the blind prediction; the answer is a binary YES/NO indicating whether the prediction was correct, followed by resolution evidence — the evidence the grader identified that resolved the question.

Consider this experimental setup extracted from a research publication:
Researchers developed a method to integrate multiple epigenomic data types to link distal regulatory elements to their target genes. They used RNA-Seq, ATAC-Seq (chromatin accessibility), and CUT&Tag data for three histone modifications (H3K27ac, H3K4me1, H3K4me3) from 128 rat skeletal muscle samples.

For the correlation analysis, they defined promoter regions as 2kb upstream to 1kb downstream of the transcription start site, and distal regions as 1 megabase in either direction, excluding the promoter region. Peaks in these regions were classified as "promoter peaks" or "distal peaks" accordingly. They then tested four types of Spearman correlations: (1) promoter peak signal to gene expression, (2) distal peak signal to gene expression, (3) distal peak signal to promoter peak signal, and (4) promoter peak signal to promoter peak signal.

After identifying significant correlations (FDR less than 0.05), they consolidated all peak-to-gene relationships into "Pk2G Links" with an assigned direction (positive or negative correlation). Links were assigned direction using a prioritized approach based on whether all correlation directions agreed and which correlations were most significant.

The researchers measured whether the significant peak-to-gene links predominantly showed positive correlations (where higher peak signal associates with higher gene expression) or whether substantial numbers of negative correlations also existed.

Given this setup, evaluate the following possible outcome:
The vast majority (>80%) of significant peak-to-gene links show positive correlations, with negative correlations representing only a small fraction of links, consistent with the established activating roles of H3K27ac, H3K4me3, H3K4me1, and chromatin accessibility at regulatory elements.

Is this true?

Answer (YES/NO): NO